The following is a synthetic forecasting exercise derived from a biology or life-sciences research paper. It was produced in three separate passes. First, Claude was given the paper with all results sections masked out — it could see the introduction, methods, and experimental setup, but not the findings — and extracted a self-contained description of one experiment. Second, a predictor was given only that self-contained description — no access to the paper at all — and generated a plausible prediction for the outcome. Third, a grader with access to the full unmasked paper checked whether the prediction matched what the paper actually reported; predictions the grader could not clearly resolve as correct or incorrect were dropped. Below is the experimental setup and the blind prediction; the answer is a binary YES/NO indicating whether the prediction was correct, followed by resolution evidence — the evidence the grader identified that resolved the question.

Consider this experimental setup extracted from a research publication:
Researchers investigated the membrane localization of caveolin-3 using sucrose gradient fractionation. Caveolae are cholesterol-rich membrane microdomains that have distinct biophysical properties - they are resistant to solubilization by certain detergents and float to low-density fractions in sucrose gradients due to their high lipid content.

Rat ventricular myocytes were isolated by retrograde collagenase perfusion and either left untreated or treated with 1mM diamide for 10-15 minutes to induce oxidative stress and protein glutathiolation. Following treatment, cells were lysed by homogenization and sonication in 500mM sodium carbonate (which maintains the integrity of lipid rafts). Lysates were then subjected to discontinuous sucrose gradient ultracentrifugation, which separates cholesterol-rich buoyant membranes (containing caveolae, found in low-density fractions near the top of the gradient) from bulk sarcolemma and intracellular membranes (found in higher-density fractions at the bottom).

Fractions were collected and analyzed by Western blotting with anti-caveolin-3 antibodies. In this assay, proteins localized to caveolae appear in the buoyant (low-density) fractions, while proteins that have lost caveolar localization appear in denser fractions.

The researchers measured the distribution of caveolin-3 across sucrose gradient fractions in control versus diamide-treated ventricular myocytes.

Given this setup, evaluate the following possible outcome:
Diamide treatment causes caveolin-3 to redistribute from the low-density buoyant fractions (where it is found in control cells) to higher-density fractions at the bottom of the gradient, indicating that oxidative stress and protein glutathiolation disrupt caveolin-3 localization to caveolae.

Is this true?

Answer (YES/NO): NO